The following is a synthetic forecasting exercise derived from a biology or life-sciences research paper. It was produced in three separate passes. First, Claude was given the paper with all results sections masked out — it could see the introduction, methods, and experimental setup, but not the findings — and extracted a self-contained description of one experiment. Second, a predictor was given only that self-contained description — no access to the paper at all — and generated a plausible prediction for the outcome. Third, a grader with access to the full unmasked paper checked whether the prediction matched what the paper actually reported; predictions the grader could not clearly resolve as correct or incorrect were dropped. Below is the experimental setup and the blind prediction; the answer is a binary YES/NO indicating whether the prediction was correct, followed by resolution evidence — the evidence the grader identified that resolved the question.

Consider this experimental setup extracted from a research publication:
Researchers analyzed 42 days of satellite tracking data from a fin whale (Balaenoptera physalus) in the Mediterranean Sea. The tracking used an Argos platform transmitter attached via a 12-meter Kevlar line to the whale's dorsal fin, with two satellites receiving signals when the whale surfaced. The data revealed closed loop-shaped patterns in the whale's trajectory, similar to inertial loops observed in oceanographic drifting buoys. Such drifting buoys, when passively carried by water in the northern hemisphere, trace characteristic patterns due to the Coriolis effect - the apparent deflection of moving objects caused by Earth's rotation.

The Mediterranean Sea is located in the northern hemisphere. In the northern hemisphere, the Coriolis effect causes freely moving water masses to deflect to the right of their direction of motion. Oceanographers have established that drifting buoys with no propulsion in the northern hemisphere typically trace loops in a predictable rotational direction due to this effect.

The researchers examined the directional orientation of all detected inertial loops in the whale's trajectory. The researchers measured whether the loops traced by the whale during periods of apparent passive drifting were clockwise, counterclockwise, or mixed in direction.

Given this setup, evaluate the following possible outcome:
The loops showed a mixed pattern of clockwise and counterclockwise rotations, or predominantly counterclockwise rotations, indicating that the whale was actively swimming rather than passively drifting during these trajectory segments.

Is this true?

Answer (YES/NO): NO